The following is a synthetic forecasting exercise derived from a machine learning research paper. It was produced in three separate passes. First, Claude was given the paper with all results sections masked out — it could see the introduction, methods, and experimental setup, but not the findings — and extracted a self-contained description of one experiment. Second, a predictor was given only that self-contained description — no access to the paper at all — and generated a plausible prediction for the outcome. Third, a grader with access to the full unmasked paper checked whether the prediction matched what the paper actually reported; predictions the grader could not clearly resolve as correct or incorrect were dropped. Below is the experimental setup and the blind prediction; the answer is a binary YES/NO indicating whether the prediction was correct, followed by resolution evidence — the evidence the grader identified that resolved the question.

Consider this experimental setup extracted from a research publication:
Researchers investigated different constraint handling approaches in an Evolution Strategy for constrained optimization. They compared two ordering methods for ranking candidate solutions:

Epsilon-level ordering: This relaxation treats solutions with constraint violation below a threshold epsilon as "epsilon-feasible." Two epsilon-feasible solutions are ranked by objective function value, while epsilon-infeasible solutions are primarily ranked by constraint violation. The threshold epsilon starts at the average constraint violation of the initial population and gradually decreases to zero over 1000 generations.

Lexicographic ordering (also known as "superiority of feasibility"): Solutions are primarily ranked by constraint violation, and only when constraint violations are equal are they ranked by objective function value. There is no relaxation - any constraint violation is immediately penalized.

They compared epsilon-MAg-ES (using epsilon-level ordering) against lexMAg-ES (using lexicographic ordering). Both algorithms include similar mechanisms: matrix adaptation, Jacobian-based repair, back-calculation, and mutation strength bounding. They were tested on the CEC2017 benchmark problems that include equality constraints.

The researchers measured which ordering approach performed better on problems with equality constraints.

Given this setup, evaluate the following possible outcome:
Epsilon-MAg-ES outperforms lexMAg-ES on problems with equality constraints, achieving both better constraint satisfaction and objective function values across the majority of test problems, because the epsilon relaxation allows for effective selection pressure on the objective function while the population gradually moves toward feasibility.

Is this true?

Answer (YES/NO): NO